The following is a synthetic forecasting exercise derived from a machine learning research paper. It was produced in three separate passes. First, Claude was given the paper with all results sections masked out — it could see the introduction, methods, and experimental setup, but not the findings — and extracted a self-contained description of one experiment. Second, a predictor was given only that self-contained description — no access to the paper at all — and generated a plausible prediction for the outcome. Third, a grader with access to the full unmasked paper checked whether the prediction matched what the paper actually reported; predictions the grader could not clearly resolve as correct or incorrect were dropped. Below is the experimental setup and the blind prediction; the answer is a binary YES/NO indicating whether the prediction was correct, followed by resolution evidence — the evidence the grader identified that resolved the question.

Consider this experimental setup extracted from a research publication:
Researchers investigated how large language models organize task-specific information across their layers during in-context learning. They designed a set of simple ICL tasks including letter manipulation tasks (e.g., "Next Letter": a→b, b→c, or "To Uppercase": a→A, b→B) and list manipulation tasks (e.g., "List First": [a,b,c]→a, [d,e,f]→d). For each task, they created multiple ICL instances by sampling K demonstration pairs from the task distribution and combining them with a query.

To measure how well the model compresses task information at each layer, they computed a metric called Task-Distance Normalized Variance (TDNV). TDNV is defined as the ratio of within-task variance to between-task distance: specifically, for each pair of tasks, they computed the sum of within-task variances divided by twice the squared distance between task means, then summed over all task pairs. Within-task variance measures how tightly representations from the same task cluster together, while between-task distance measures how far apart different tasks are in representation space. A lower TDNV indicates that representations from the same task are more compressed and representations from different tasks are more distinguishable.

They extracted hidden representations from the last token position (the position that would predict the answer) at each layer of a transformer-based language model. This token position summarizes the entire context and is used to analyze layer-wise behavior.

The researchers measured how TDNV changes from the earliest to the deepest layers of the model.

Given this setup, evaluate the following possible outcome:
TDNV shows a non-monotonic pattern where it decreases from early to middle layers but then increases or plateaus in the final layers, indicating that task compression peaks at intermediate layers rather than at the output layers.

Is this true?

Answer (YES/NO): YES